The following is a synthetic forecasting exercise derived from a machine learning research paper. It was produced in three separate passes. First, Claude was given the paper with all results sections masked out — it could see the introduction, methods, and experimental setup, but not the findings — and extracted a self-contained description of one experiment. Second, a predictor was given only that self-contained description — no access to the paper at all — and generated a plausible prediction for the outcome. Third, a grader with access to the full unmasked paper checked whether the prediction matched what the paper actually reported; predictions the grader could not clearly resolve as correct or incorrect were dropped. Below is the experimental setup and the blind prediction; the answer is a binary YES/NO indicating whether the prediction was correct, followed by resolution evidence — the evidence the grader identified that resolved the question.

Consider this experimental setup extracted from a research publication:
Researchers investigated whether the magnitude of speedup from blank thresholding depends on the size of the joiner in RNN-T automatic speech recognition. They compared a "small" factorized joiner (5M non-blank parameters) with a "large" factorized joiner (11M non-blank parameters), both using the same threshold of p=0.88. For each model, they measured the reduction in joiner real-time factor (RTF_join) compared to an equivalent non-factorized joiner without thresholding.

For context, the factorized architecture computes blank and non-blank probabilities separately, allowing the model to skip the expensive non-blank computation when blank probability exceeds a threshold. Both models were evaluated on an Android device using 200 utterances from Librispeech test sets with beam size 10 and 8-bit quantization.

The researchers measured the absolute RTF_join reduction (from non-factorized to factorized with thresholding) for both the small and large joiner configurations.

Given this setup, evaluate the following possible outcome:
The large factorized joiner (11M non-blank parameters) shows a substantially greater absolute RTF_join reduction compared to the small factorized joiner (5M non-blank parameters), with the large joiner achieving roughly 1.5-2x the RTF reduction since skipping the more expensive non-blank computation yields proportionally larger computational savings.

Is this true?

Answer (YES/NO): NO